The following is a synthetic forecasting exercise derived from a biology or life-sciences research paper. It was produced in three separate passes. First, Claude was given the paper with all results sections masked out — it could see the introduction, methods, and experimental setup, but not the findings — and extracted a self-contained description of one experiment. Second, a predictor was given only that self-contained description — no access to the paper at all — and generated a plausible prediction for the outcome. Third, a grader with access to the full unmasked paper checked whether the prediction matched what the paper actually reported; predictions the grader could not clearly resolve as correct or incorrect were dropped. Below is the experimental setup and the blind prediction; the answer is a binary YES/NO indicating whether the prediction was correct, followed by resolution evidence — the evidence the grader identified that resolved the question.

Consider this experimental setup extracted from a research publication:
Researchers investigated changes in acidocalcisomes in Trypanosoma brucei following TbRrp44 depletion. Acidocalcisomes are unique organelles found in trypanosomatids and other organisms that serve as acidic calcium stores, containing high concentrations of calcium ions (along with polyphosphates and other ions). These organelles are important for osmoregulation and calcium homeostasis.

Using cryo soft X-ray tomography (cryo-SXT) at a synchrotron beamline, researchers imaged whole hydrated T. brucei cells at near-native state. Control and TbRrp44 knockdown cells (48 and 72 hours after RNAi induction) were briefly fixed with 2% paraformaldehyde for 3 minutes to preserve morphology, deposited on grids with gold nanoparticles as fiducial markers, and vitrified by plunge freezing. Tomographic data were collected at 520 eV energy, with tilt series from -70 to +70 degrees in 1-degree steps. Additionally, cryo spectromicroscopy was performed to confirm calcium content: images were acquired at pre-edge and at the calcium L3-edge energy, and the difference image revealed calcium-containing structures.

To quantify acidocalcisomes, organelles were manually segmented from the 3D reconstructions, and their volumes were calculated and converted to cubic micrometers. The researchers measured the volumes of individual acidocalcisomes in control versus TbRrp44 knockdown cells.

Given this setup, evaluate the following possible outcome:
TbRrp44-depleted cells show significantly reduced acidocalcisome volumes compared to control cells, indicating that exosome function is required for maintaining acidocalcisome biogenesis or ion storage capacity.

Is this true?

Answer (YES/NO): NO